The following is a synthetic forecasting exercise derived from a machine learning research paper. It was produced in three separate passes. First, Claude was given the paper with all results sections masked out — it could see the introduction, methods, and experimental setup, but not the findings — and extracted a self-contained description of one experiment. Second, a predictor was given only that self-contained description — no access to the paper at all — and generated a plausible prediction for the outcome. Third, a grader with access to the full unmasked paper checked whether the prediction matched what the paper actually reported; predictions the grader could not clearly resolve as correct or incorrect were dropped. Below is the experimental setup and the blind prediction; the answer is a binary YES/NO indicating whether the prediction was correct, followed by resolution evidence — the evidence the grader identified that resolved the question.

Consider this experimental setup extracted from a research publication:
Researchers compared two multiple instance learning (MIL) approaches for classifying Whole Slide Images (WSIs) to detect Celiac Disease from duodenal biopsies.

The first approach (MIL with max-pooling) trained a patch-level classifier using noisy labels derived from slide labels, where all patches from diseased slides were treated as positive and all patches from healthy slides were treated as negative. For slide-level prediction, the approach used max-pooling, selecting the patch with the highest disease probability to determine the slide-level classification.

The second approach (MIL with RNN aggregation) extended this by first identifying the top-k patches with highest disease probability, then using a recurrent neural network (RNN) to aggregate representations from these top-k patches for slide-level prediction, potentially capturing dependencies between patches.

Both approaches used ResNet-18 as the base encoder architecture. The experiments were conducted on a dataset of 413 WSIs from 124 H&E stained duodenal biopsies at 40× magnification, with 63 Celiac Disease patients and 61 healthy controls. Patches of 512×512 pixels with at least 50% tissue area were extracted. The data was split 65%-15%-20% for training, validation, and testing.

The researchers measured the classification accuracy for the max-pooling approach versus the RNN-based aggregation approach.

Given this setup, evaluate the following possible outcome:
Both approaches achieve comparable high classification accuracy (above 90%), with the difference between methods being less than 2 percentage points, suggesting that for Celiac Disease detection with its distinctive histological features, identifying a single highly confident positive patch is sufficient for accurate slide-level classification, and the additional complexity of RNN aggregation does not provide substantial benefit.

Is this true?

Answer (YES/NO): NO